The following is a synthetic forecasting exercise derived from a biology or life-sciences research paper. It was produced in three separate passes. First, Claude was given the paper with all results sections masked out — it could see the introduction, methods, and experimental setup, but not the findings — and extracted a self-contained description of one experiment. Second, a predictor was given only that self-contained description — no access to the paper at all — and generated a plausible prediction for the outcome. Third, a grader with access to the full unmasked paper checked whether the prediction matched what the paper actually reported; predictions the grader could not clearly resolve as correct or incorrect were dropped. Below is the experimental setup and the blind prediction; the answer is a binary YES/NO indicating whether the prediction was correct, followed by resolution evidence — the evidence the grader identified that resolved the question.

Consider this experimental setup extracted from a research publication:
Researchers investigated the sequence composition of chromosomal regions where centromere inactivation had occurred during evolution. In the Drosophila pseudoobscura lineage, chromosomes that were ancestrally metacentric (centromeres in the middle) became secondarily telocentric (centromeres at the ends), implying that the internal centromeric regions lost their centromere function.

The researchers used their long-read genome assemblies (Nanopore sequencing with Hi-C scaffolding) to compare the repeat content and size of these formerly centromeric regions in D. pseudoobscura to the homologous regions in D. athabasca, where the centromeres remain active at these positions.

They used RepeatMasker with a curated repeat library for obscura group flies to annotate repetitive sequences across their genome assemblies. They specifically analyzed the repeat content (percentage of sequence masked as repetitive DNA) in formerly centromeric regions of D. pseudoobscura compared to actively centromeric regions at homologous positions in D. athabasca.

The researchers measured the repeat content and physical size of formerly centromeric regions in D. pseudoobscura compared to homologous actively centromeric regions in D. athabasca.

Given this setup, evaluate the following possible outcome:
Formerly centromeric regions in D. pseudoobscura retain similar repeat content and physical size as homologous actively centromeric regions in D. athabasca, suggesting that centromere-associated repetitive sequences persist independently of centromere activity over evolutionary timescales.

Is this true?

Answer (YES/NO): NO